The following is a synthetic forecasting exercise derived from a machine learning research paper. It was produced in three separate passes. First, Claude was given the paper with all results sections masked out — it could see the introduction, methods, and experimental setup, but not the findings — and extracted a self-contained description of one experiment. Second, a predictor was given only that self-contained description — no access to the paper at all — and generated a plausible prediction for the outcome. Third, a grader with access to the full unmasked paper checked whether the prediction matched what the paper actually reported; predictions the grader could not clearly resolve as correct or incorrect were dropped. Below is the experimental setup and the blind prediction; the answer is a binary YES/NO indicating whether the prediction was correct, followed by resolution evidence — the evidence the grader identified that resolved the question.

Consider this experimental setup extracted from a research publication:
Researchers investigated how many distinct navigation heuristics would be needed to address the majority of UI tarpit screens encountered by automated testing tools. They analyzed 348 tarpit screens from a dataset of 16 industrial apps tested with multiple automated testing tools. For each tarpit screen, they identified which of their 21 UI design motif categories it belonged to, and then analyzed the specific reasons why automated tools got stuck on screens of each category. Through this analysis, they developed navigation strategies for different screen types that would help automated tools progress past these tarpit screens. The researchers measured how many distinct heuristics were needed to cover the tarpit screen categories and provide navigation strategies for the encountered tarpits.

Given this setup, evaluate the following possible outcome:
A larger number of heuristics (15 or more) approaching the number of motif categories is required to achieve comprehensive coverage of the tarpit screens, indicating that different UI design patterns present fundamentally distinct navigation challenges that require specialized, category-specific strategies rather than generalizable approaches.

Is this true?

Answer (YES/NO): NO